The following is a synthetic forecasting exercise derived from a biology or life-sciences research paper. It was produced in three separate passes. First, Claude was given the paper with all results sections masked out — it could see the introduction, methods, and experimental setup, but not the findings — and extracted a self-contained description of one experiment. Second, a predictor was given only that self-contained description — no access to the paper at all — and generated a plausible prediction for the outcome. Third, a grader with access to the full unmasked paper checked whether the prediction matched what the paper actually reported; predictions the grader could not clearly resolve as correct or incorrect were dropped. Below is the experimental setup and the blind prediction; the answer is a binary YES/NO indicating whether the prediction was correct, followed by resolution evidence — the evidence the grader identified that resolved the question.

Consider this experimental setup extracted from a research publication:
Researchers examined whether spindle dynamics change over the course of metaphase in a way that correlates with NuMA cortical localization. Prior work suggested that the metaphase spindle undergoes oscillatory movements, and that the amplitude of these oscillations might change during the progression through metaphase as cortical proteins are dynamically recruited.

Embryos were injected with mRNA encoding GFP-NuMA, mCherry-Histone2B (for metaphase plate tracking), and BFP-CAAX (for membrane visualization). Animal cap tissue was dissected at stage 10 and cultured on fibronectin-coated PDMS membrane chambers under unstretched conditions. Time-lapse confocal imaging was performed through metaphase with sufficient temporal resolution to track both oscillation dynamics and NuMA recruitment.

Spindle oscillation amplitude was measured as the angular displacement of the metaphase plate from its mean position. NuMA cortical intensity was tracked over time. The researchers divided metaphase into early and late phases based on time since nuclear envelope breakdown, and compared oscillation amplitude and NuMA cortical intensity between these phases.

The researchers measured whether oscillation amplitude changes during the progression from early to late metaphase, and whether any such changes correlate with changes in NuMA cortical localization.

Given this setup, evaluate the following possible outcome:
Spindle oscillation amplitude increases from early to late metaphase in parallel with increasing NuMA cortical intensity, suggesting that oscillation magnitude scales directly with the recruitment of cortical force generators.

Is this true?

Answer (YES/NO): YES